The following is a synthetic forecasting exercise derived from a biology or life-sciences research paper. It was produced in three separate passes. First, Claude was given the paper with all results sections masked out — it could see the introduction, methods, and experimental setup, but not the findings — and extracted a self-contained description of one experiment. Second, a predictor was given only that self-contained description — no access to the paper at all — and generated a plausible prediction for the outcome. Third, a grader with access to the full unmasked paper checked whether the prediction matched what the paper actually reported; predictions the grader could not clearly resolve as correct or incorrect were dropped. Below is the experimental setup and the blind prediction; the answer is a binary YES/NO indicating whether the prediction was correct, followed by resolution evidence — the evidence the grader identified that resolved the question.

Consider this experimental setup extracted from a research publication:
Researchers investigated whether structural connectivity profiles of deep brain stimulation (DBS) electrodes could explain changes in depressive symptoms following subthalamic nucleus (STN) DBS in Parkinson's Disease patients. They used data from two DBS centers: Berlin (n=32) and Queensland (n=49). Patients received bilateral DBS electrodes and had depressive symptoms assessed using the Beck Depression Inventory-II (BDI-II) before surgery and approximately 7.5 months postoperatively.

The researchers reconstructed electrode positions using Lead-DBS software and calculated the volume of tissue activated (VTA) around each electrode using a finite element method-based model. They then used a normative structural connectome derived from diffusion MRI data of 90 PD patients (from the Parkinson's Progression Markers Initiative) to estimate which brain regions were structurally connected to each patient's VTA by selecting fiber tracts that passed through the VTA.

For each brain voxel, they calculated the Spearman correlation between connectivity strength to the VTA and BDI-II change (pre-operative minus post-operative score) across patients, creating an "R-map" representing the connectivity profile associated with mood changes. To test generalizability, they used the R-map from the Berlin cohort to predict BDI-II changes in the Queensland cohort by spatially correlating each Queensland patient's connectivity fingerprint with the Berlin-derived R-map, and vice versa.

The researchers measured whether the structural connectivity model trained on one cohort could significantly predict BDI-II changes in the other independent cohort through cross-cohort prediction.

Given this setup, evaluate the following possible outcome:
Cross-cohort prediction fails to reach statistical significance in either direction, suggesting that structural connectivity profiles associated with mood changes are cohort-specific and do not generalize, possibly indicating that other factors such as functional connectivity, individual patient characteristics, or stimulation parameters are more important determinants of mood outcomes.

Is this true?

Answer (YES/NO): NO